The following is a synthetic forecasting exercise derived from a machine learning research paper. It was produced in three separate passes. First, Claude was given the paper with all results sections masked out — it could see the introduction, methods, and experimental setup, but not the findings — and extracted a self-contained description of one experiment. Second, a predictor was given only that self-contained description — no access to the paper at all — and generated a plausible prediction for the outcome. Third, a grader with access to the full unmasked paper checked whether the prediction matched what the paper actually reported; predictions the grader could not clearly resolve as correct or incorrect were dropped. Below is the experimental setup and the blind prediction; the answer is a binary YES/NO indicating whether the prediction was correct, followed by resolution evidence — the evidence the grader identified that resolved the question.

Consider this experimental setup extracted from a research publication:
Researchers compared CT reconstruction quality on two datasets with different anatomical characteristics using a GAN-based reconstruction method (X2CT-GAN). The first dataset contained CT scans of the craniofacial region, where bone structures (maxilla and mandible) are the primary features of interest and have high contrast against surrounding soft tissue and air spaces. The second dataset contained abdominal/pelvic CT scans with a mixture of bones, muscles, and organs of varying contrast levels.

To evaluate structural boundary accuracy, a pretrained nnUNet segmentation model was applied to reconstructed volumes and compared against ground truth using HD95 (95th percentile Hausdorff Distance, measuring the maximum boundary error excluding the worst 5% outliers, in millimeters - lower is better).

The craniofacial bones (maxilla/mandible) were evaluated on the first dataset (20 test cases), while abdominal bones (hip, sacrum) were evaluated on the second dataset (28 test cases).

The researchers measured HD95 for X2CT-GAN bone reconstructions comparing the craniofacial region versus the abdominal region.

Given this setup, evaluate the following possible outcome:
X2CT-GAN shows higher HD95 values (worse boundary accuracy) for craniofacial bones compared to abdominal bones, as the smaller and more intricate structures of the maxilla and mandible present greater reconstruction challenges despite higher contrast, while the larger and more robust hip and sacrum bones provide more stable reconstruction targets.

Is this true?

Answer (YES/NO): NO